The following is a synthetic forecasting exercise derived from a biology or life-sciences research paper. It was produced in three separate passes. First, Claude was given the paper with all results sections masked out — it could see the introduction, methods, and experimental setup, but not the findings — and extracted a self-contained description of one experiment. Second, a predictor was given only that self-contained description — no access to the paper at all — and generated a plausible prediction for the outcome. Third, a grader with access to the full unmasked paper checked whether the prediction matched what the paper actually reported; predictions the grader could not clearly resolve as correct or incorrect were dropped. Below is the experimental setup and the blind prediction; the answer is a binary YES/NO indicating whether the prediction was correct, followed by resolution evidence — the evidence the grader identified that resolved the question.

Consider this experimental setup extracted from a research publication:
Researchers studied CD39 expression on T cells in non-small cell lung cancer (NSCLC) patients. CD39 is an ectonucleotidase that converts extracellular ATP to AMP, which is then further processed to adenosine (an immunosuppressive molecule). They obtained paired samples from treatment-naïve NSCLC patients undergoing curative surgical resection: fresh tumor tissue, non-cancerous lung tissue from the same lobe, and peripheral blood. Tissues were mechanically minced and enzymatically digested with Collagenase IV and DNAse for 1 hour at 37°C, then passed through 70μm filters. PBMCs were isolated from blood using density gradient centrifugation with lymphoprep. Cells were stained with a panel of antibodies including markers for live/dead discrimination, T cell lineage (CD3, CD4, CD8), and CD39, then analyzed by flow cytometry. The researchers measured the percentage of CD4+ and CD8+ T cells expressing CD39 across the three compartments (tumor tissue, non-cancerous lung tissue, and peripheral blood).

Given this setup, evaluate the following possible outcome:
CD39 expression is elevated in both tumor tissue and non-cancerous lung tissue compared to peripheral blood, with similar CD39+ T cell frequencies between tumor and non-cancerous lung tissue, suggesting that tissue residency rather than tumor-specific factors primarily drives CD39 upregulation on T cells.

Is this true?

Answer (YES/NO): NO